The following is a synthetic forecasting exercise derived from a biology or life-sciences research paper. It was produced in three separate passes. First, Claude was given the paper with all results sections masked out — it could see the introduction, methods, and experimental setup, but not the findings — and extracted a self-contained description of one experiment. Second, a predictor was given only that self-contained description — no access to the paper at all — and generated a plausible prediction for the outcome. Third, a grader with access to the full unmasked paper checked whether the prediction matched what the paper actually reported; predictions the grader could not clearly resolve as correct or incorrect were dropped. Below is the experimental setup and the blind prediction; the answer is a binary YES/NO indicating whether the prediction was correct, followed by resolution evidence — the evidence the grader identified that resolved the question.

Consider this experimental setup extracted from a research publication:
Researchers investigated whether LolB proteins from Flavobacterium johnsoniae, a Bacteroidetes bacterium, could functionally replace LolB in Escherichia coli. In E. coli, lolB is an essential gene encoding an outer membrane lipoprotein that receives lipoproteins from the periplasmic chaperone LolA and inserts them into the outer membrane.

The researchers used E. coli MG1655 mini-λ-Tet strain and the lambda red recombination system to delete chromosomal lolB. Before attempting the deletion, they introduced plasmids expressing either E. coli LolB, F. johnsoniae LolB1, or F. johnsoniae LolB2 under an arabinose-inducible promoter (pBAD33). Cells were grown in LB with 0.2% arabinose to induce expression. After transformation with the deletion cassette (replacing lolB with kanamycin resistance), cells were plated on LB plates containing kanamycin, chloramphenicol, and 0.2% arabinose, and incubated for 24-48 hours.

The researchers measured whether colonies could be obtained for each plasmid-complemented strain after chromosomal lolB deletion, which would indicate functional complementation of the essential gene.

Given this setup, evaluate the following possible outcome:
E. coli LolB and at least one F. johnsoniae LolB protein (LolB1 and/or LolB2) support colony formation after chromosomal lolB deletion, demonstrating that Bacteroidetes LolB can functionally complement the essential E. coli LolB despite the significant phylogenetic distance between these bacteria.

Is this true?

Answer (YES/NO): NO